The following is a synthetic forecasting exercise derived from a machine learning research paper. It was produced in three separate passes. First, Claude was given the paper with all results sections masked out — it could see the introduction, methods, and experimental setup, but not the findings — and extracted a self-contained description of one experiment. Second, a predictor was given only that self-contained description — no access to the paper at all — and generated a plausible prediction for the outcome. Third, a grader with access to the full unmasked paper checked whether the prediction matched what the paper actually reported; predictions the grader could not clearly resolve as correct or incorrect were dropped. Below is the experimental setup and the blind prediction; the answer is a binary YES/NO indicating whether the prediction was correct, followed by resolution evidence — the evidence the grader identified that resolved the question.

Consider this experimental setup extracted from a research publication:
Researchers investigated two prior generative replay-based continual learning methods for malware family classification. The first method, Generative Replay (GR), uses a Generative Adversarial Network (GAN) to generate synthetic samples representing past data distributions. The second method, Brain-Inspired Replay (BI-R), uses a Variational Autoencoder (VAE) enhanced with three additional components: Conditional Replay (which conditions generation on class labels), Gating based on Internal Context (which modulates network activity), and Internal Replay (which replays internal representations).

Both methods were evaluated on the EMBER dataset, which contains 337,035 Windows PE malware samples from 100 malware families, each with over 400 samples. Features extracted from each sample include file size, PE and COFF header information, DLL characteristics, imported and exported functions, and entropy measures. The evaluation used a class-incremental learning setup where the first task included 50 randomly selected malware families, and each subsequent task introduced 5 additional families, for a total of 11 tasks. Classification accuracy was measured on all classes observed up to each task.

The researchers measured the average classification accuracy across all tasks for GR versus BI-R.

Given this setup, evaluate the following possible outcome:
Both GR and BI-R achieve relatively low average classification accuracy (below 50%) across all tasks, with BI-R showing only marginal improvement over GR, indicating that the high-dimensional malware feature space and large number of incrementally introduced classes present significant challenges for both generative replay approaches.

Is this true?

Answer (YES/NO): YES